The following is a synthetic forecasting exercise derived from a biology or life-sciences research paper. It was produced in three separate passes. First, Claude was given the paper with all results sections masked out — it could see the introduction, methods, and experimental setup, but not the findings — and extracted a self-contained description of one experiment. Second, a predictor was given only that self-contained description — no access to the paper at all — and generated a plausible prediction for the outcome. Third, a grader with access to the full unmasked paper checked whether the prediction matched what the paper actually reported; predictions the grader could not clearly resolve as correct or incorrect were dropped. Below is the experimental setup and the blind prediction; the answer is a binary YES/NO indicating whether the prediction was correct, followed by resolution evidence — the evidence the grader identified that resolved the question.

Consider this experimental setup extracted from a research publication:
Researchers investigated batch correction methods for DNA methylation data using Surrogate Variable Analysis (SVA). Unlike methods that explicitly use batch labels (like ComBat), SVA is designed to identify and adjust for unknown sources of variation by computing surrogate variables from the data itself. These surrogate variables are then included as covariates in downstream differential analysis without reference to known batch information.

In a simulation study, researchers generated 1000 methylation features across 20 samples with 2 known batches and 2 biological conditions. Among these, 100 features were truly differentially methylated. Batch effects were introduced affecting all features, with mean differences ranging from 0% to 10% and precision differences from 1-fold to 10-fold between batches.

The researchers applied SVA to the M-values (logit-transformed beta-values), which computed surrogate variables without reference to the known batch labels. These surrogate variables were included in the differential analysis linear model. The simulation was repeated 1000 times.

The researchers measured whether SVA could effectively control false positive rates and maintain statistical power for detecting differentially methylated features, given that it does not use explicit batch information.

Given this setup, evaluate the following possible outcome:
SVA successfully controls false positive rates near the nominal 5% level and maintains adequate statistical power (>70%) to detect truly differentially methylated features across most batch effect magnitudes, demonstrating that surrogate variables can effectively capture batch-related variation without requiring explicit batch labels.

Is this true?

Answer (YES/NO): NO